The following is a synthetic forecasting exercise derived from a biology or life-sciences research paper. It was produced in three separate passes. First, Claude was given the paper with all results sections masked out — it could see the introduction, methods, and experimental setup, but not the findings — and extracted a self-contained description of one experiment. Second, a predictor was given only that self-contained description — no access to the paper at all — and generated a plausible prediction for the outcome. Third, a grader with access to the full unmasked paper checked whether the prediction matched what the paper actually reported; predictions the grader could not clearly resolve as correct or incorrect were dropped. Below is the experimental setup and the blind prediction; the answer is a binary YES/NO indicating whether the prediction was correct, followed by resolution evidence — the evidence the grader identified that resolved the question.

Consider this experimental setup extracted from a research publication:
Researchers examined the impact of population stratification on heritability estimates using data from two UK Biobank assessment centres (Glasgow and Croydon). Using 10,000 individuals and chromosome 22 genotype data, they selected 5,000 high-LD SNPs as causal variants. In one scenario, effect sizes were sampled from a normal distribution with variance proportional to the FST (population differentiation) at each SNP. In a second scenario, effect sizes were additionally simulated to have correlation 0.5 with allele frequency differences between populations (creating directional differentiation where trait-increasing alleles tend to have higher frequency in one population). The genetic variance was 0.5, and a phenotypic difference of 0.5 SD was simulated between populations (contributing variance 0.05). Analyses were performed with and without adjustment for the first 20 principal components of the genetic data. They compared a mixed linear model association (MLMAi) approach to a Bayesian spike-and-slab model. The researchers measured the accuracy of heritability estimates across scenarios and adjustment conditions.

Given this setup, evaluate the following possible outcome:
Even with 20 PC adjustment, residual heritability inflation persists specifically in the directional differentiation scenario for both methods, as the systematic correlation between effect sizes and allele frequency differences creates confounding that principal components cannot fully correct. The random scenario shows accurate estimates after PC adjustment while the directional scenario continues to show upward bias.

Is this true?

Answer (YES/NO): NO